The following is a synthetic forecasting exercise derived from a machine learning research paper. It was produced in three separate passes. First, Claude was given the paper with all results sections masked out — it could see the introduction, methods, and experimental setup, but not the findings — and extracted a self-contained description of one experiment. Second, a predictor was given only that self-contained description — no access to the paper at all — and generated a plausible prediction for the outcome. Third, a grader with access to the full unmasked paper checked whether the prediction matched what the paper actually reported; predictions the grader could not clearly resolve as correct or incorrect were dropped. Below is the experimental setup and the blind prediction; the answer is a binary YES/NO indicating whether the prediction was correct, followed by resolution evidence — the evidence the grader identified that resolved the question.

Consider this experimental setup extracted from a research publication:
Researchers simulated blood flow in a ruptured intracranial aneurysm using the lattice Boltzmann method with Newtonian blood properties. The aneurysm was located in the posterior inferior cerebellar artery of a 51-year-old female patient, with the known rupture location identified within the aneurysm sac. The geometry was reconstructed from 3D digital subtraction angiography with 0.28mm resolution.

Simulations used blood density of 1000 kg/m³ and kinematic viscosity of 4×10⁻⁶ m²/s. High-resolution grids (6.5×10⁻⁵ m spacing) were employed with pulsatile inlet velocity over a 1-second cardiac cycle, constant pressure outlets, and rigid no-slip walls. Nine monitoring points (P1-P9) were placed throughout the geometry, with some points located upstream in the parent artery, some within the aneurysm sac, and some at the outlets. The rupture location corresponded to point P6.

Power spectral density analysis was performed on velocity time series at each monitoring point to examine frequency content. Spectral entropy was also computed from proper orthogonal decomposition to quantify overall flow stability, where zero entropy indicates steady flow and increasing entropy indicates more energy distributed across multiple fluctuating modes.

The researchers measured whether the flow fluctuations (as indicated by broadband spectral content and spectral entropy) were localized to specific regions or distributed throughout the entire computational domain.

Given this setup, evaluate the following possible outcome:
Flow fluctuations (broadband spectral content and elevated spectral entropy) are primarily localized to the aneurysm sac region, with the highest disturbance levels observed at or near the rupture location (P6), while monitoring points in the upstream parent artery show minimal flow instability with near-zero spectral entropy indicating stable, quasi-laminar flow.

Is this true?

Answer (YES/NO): YES